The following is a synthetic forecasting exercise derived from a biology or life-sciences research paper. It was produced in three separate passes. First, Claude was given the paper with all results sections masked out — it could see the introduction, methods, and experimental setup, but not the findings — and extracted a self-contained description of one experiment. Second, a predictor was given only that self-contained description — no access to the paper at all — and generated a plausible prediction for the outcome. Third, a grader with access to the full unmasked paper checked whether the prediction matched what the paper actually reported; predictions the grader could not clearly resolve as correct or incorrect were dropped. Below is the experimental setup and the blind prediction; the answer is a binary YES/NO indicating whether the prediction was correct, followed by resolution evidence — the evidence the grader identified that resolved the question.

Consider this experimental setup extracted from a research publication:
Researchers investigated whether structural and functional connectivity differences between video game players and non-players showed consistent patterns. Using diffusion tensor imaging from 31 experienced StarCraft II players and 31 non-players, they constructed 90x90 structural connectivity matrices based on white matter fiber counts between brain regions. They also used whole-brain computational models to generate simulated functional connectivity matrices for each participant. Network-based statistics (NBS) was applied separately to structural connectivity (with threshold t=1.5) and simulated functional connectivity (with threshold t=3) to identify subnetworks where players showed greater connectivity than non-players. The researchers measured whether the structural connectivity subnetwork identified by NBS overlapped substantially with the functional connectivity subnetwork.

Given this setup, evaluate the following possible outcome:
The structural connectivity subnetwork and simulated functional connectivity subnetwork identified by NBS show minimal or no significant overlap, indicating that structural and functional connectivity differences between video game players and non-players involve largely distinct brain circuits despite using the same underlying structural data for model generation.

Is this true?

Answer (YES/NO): NO